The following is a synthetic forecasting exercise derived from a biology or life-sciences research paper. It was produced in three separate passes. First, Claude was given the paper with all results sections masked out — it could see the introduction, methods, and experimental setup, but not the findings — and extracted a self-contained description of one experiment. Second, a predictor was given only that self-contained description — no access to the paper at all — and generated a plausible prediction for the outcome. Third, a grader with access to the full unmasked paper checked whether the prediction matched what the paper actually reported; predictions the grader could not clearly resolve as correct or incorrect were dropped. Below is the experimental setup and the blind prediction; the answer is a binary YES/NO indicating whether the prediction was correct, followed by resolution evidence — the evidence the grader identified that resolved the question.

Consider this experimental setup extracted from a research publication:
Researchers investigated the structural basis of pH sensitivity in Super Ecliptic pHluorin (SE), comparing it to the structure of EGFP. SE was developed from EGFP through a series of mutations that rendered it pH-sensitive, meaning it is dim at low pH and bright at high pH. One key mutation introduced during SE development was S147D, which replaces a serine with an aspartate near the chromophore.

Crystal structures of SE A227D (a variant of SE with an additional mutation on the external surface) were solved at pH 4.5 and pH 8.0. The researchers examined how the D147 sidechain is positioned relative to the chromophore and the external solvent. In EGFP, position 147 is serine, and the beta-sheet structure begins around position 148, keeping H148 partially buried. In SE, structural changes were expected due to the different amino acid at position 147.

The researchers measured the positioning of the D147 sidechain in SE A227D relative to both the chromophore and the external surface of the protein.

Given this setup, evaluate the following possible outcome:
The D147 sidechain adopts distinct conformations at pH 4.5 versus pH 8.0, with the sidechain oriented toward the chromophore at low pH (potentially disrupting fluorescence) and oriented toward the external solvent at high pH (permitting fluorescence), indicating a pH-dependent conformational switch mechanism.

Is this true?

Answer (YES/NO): NO